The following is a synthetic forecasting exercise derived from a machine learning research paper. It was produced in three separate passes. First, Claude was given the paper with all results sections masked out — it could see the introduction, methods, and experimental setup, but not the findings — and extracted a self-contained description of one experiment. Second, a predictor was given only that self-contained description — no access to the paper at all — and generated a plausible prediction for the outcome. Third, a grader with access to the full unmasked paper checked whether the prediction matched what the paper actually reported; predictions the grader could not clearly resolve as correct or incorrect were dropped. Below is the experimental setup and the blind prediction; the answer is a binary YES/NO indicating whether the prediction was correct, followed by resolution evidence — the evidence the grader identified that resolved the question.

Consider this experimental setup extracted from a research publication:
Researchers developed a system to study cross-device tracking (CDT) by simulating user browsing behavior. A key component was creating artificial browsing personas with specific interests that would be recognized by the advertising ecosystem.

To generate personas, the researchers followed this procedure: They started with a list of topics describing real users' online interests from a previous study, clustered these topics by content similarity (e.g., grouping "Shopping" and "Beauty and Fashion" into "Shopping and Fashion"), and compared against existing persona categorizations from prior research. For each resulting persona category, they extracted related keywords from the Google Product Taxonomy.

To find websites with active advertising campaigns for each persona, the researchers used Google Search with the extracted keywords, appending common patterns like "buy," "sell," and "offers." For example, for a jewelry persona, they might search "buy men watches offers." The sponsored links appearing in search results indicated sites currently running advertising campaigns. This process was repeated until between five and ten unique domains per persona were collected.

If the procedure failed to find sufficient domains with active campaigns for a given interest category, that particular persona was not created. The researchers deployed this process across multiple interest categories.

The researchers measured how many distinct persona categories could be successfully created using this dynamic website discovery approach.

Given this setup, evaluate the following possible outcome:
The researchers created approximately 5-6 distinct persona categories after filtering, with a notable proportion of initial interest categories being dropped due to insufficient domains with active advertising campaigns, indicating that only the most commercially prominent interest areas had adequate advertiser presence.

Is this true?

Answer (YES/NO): NO